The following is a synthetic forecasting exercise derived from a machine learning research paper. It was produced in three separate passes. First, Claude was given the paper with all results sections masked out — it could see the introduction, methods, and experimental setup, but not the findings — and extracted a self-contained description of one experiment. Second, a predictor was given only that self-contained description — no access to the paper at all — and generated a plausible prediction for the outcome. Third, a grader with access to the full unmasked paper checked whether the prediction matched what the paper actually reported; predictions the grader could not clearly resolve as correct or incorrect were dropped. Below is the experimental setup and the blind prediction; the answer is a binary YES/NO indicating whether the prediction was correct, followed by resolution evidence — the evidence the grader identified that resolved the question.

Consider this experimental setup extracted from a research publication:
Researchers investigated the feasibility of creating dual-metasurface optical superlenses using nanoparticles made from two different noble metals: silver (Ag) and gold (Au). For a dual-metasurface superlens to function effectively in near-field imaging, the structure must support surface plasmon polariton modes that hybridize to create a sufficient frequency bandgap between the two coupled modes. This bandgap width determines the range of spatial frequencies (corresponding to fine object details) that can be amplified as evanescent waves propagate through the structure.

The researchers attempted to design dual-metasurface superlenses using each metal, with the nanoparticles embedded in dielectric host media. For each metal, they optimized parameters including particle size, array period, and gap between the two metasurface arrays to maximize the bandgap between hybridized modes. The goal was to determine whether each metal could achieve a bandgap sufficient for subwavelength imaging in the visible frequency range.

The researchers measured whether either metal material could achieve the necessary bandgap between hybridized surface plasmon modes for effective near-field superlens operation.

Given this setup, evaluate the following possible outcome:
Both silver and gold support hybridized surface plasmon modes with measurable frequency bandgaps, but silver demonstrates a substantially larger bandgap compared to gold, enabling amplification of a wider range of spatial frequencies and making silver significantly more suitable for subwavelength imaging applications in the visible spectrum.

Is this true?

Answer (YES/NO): NO